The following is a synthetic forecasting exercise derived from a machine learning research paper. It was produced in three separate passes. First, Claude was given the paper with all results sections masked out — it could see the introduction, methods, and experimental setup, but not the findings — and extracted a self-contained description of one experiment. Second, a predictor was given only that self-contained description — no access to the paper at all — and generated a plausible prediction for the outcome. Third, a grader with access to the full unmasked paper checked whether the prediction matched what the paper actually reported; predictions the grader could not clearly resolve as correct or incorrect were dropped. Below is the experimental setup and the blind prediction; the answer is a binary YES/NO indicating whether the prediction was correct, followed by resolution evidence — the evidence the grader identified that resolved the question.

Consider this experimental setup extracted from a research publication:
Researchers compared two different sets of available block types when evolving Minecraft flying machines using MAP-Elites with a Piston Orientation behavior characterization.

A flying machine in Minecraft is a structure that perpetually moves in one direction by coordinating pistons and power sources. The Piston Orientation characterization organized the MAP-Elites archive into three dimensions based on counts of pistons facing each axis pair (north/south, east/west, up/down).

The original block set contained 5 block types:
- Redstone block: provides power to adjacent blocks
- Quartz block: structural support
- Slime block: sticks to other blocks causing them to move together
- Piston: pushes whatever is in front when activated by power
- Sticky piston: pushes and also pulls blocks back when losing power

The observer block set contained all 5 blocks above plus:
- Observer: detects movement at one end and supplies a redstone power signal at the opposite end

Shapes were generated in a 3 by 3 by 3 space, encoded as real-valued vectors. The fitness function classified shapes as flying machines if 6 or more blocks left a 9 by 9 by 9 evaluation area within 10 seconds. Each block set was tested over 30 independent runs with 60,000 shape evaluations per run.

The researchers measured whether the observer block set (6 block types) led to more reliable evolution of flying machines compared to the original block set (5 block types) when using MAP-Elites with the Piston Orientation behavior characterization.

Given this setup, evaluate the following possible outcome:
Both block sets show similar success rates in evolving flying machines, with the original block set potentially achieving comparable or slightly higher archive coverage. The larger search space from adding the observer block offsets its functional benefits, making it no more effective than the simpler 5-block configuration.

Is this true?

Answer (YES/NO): NO